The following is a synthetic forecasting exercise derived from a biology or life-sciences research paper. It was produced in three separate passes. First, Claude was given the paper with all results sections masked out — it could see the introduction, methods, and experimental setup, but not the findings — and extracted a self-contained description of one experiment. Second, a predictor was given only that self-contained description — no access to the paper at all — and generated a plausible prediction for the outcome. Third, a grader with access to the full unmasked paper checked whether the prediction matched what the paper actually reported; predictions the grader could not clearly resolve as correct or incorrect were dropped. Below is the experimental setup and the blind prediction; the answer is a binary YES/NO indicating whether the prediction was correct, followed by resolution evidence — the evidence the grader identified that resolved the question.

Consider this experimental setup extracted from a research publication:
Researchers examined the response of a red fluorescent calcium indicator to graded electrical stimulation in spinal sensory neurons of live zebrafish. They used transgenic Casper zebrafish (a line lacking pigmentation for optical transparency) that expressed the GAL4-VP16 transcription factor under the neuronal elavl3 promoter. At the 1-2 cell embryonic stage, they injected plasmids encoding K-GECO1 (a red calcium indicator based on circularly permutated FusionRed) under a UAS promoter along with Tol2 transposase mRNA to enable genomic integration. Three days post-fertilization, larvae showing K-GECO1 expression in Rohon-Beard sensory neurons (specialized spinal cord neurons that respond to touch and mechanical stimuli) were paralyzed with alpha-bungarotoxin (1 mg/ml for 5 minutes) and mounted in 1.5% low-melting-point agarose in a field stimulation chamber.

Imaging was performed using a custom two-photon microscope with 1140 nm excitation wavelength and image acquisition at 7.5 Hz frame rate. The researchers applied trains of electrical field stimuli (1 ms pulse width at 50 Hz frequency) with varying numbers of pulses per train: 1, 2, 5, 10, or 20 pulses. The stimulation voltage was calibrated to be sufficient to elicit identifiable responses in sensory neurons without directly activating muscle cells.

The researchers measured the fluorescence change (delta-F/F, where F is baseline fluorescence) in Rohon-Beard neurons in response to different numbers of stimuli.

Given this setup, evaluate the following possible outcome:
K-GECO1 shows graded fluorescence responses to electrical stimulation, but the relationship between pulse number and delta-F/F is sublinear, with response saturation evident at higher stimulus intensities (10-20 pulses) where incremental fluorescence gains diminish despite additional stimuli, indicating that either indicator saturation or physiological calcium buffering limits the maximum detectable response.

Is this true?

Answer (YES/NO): YES